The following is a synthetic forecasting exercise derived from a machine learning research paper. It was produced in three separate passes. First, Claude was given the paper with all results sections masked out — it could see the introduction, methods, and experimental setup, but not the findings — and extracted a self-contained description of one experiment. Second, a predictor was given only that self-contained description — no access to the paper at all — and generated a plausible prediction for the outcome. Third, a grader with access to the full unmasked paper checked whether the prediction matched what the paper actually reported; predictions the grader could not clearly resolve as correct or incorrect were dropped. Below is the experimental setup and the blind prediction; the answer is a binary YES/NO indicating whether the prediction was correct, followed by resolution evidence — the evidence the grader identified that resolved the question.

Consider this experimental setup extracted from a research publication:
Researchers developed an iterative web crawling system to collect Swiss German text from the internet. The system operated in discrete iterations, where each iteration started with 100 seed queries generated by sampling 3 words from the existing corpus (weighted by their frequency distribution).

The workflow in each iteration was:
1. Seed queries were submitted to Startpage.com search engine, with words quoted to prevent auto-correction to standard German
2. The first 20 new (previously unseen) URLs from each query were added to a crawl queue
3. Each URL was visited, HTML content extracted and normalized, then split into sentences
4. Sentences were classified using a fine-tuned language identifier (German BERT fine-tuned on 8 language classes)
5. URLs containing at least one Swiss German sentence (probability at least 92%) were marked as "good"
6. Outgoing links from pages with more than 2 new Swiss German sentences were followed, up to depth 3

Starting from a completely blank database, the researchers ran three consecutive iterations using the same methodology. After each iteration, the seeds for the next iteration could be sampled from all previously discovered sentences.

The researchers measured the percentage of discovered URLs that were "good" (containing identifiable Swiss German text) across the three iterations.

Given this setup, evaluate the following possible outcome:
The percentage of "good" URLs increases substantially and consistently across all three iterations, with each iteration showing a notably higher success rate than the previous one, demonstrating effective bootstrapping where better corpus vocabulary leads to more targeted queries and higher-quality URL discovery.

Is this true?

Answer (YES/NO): NO